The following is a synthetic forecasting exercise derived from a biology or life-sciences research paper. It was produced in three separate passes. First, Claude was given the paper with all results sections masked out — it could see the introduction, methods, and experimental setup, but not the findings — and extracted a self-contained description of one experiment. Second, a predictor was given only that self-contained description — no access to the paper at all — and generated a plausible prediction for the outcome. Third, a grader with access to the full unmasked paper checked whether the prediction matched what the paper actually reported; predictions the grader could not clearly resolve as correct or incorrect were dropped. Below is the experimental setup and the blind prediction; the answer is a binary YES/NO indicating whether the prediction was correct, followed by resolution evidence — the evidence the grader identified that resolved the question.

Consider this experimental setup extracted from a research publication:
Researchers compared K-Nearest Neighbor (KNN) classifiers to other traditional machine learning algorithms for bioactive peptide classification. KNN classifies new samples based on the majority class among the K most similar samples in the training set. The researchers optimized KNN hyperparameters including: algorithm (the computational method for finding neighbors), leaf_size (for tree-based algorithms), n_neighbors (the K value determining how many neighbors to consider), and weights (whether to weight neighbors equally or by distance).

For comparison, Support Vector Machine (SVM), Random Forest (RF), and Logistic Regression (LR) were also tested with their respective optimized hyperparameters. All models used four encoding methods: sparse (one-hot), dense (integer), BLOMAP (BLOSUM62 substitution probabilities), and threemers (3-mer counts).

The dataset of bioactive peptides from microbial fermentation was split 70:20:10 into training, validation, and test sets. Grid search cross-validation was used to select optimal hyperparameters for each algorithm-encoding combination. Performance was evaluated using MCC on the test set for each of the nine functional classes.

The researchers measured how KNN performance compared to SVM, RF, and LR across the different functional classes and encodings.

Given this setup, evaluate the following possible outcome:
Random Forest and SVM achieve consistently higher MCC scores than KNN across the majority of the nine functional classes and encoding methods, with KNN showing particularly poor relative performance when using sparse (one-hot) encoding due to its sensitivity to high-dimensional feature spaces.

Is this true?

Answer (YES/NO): NO